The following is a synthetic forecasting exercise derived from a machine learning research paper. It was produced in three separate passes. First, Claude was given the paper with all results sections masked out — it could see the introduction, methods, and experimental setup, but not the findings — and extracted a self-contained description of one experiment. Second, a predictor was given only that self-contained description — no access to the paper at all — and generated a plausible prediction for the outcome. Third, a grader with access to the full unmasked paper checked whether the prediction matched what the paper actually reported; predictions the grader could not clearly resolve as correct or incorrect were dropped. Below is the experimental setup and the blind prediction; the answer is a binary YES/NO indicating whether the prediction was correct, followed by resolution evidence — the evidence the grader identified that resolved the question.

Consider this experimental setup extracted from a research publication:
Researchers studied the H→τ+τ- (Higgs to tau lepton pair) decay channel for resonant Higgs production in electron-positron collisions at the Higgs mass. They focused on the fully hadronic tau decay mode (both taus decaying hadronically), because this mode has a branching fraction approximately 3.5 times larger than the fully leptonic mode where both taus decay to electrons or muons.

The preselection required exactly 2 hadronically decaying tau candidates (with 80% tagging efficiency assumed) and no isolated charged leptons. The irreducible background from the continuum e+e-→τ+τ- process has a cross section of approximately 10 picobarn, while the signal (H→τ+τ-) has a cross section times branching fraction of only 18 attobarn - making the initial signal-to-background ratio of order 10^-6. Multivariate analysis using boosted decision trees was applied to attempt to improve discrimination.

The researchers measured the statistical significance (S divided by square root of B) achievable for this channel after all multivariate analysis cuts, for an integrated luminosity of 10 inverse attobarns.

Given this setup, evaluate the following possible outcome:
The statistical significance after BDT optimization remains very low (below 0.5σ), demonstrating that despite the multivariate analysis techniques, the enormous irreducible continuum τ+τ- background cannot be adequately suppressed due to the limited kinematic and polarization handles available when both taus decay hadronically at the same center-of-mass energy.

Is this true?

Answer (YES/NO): YES